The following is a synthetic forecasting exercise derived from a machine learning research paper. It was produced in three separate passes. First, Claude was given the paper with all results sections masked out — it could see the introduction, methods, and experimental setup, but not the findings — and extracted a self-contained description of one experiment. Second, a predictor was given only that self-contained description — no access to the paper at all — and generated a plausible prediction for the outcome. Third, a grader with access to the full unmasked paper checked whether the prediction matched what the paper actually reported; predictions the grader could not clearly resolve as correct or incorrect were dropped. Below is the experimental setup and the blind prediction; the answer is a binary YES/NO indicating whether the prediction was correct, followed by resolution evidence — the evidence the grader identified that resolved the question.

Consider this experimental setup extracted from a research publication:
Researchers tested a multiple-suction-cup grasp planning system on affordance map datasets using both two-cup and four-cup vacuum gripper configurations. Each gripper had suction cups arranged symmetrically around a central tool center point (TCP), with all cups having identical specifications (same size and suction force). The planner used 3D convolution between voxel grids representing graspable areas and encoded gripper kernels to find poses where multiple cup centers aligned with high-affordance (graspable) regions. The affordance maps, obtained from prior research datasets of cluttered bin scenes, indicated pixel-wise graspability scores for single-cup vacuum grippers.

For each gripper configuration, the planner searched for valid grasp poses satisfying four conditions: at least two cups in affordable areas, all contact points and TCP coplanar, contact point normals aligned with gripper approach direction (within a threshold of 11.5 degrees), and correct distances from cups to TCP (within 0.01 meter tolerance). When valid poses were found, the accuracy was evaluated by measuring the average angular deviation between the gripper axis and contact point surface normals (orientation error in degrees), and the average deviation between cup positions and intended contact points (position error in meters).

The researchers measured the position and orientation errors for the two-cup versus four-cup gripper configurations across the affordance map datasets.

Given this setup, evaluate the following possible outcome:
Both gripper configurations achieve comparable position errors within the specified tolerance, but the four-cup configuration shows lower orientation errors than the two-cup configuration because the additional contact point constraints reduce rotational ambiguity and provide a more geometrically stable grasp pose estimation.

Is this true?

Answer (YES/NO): NO